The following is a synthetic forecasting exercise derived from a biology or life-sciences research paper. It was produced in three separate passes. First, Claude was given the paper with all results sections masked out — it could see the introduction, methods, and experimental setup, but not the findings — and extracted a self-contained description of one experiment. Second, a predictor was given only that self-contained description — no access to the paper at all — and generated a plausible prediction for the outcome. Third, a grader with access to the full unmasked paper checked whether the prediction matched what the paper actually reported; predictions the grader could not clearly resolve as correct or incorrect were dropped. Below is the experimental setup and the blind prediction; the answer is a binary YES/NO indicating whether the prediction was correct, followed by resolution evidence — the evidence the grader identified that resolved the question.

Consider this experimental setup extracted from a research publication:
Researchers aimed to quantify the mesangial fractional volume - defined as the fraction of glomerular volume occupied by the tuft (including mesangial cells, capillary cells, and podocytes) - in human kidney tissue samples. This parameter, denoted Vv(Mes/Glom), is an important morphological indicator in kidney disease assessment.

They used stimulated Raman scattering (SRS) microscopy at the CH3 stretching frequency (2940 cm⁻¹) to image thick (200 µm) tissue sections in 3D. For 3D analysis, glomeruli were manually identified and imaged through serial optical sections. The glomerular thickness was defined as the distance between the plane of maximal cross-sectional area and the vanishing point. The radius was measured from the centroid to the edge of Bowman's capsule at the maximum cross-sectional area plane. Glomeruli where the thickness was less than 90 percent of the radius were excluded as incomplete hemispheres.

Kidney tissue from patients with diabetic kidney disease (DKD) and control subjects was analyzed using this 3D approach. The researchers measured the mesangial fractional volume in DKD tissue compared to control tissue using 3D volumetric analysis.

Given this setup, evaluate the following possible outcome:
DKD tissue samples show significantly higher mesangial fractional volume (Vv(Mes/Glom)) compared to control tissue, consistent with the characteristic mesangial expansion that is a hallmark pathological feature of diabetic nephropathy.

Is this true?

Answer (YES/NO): YES